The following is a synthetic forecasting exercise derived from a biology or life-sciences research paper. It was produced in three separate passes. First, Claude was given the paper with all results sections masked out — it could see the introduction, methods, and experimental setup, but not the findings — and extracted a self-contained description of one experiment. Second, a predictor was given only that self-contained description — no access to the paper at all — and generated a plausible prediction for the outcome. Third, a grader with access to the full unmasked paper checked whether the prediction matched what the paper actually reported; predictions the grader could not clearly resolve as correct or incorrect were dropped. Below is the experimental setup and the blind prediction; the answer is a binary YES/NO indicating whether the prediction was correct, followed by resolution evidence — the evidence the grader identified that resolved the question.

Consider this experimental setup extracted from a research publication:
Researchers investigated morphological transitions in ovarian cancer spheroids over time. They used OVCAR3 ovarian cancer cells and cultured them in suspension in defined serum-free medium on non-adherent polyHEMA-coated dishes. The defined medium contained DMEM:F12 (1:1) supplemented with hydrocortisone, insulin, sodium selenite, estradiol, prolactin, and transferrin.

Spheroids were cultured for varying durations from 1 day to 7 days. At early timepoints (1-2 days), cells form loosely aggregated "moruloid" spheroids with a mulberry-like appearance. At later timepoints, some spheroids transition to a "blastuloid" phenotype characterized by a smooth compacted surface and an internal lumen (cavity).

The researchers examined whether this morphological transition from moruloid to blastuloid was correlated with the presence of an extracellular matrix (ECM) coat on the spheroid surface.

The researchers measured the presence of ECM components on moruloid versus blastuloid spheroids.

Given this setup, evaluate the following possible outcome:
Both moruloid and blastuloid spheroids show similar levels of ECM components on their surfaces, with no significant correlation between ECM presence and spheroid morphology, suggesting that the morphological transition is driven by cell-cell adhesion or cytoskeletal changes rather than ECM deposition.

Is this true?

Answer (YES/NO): NO